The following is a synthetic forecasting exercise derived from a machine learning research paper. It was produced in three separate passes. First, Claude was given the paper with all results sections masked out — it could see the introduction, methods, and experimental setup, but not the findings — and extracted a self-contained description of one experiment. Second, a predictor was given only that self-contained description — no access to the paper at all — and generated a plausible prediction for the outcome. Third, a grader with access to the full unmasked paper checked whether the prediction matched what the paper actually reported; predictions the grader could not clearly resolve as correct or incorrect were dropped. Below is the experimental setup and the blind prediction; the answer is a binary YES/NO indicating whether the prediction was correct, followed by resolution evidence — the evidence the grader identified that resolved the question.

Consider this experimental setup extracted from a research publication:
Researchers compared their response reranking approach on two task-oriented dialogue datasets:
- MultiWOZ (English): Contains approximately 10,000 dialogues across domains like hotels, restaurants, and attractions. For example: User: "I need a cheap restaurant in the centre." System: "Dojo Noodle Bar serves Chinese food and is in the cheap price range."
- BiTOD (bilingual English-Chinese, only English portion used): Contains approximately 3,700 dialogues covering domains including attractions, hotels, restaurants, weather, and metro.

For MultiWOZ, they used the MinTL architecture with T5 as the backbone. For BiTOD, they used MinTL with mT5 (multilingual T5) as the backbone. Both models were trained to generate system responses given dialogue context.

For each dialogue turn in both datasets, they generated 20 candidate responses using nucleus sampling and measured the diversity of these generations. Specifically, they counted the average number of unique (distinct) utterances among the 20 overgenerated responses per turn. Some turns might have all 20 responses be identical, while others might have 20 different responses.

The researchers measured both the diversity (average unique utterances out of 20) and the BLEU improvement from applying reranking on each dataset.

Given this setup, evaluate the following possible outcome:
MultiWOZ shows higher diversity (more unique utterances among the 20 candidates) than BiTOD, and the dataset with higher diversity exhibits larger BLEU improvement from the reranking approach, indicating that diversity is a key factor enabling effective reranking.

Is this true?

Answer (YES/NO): YES